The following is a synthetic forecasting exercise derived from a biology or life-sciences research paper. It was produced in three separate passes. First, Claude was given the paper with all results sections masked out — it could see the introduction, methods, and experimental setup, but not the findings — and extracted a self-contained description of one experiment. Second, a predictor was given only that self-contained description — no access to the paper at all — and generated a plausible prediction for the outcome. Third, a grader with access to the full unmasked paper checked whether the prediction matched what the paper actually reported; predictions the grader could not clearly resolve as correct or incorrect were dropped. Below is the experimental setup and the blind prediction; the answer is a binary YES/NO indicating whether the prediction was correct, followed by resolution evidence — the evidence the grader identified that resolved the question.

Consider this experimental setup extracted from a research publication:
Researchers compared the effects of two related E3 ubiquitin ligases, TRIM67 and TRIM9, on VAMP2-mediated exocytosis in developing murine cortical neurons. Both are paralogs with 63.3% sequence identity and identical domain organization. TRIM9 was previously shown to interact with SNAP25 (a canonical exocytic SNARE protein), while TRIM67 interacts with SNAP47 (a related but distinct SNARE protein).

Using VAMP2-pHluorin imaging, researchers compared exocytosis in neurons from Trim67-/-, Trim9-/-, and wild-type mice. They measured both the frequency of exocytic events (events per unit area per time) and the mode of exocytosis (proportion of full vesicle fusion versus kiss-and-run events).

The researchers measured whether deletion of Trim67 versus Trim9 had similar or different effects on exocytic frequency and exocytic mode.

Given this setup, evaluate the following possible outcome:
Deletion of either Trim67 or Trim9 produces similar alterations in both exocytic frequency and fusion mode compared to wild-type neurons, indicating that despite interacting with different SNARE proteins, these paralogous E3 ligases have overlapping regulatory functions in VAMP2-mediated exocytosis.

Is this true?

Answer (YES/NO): NO